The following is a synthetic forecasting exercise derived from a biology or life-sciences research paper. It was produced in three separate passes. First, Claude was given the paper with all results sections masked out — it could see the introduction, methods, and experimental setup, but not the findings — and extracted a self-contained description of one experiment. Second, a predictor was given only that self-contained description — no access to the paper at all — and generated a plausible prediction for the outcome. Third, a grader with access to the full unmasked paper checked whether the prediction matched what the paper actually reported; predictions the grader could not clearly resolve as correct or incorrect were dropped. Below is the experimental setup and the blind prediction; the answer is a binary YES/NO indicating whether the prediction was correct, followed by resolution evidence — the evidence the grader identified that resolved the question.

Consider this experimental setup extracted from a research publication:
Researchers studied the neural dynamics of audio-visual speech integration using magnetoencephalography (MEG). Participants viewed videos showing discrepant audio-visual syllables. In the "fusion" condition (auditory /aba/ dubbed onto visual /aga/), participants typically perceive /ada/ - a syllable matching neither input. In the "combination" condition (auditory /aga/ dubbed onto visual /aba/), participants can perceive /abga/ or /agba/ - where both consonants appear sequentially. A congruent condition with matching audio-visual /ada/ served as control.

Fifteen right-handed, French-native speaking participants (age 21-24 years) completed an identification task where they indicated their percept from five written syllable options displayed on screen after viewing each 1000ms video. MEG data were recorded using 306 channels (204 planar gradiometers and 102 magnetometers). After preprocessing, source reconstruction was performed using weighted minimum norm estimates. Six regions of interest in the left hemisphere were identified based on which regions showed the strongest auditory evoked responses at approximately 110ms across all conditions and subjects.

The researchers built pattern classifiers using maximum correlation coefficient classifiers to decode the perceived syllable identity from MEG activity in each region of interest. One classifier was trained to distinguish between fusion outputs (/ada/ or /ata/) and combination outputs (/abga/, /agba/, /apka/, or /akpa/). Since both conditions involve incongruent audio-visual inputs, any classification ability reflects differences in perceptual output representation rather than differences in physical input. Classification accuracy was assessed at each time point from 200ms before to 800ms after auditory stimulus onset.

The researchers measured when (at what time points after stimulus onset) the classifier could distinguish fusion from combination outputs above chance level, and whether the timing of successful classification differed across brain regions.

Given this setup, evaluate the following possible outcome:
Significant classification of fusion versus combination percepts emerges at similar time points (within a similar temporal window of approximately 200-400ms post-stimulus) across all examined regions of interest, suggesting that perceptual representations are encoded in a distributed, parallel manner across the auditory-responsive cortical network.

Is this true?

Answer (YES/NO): NO